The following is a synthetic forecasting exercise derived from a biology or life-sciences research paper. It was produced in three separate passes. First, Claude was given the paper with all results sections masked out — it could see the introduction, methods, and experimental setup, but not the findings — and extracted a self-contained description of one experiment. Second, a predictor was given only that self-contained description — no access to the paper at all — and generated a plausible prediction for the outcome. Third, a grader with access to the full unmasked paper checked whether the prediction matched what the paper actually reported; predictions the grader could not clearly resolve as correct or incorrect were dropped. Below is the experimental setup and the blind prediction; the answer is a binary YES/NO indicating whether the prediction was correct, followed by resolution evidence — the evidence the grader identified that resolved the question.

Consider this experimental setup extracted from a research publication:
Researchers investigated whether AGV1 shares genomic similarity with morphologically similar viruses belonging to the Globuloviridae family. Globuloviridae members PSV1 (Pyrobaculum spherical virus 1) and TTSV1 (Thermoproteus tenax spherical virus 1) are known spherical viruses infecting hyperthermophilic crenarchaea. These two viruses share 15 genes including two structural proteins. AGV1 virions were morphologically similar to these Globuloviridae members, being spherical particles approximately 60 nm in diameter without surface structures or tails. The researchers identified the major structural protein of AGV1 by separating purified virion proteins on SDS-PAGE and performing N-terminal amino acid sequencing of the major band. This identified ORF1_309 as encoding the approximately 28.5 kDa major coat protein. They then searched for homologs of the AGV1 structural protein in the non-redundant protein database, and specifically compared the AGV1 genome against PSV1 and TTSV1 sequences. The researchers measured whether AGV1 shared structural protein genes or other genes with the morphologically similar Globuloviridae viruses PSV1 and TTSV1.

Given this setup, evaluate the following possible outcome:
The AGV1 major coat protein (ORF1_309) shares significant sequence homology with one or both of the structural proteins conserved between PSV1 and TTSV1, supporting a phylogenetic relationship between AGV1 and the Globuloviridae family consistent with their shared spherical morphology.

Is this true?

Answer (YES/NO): NO